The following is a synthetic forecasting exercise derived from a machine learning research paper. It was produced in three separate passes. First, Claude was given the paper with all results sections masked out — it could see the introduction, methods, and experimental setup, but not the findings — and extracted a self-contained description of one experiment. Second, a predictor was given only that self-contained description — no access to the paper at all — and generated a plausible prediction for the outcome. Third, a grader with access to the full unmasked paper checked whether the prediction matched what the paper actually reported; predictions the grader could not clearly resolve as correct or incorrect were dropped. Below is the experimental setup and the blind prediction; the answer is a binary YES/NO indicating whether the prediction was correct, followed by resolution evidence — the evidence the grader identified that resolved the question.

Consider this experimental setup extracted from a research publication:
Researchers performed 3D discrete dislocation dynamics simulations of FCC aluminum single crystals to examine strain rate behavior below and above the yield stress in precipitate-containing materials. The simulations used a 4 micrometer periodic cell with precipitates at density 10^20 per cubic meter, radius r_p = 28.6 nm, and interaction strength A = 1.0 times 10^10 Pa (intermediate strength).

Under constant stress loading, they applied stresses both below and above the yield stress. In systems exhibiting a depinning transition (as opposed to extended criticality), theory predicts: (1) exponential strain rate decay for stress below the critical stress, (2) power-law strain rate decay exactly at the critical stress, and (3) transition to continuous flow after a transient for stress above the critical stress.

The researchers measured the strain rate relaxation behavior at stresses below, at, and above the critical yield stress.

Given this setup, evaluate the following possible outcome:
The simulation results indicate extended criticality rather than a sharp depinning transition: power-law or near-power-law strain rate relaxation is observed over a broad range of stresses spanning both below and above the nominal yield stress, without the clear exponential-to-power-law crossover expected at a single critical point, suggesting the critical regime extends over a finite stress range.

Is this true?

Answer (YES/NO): NO